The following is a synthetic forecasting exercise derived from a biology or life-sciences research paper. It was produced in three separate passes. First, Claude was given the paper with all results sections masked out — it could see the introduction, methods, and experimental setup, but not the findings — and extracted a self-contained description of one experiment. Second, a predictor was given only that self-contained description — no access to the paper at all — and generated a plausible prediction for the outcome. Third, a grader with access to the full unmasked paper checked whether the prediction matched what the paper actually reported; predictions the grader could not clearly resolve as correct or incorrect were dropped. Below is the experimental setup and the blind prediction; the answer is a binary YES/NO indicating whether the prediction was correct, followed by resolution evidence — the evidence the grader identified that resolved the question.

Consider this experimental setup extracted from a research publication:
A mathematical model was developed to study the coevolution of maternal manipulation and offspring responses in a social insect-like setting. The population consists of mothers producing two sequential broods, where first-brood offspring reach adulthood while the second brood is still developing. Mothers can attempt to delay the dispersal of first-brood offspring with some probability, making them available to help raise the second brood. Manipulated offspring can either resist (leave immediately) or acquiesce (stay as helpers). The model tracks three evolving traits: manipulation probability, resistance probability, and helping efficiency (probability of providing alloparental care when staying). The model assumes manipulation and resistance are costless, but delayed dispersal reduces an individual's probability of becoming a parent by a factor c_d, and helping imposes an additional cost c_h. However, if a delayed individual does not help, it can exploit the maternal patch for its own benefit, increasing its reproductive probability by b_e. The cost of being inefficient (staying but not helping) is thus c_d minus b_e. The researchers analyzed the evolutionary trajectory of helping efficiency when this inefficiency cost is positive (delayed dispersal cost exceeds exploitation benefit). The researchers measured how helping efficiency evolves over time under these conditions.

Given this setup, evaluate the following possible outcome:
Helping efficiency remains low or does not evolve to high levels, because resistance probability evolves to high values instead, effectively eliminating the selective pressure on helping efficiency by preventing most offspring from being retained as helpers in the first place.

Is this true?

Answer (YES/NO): NO